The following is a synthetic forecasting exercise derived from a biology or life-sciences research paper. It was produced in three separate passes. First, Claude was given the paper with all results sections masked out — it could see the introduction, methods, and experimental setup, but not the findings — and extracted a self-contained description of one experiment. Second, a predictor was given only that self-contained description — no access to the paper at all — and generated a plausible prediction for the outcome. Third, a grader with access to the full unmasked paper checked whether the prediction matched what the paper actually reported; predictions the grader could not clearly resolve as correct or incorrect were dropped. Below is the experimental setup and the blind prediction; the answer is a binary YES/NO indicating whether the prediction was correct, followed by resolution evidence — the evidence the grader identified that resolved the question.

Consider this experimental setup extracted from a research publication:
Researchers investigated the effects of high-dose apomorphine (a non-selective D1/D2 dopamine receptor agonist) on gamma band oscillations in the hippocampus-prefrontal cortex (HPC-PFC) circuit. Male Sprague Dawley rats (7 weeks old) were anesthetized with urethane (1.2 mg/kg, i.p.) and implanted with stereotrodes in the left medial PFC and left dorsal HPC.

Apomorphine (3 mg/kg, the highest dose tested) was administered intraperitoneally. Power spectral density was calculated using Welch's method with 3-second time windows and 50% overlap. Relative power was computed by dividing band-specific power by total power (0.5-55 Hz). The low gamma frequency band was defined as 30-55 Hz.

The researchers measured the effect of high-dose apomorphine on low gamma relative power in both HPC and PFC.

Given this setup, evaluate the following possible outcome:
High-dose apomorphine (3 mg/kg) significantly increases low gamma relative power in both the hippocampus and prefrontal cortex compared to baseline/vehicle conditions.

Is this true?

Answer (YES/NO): NO